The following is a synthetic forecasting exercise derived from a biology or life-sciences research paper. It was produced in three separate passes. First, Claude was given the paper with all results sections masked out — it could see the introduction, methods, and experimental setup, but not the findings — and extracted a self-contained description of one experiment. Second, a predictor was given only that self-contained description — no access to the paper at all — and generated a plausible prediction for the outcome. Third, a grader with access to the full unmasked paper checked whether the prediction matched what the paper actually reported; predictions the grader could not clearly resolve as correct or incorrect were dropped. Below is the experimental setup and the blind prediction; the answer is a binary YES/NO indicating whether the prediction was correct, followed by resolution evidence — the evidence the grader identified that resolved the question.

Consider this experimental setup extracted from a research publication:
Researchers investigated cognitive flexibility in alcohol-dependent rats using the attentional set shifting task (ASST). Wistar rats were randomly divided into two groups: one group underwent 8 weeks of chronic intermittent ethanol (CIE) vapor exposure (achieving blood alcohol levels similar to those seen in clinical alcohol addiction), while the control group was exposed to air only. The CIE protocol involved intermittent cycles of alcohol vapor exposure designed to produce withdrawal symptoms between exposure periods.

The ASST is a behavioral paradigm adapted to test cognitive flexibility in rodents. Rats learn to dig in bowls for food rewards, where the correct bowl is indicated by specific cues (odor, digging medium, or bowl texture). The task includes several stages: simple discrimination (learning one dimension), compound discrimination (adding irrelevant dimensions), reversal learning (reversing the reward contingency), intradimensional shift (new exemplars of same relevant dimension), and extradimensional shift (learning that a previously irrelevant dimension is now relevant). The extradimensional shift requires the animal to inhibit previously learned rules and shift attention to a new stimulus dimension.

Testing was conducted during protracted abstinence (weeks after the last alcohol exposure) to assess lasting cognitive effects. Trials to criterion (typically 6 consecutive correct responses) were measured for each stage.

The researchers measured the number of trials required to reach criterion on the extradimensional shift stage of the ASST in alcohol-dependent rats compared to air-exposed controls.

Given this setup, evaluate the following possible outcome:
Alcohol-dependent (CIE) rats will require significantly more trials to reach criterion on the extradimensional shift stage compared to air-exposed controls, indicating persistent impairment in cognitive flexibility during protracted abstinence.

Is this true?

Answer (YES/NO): YES